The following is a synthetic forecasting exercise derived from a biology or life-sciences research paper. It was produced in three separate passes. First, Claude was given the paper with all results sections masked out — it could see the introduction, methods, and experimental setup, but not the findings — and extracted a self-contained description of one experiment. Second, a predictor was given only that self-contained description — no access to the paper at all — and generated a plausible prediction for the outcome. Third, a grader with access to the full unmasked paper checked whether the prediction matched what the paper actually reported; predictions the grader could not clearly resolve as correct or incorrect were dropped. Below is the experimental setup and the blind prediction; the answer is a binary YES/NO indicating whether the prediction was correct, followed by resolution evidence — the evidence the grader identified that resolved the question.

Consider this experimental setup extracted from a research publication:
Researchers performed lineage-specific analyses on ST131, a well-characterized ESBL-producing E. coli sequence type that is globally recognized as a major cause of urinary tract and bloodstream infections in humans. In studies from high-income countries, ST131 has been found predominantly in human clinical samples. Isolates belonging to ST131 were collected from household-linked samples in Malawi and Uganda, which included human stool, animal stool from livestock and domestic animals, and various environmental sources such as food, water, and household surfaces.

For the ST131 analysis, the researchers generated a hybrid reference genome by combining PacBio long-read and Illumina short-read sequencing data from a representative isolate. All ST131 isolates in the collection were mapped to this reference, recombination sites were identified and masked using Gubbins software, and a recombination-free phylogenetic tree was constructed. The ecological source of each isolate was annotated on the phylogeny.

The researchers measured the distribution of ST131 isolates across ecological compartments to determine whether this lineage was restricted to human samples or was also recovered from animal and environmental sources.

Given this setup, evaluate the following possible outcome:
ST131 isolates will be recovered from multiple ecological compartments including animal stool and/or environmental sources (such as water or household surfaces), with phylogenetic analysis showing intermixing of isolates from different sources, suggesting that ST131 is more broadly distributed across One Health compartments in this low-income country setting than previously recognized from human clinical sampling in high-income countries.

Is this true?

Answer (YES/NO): YES